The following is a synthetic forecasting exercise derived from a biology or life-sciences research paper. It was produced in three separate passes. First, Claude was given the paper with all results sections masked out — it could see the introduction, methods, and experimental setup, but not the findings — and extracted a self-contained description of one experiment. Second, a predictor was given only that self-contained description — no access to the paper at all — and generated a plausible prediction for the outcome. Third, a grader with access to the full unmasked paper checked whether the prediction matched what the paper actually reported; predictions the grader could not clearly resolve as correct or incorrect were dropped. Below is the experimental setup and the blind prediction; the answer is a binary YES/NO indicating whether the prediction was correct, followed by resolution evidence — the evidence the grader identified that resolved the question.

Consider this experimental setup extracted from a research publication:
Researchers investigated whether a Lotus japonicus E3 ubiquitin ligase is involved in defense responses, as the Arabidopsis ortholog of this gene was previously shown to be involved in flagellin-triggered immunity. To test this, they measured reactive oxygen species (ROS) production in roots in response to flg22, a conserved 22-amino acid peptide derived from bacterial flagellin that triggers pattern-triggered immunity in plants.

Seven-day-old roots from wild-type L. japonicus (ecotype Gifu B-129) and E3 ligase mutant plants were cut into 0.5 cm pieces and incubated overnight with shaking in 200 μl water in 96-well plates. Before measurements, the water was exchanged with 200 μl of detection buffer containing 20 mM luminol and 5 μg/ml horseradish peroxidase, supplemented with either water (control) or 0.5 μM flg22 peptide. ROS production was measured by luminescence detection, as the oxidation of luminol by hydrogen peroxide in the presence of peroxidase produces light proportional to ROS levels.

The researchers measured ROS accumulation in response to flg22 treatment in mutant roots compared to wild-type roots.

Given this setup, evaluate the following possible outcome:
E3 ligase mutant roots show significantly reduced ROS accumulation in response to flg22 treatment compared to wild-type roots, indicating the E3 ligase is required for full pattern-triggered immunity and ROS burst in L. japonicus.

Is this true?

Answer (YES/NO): NO